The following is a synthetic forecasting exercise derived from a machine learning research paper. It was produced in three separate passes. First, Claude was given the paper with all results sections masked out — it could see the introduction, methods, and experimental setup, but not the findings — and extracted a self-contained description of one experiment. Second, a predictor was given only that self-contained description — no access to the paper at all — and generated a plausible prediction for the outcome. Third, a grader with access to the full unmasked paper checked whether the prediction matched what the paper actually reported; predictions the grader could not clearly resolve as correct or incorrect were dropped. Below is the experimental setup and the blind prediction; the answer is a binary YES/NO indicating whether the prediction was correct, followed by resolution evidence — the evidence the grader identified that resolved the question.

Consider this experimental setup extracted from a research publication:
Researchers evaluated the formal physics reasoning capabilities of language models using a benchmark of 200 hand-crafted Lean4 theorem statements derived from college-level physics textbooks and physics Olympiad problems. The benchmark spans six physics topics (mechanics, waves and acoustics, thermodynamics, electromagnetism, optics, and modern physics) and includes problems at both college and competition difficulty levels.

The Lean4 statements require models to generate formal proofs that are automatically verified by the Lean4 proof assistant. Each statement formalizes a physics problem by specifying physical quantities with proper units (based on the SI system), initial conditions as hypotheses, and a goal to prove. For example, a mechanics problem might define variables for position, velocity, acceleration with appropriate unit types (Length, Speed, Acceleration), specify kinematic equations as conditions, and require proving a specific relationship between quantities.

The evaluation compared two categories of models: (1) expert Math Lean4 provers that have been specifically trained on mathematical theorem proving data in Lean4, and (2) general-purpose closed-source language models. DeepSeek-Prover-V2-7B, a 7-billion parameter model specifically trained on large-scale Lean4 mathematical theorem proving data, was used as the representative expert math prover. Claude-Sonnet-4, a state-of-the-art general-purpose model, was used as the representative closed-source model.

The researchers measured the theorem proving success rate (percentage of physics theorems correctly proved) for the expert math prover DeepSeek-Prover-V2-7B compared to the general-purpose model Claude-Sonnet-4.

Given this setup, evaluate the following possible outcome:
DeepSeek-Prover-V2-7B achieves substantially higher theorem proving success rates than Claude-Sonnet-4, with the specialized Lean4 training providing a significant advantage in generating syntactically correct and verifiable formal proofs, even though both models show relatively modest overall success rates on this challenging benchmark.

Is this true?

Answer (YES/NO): NO